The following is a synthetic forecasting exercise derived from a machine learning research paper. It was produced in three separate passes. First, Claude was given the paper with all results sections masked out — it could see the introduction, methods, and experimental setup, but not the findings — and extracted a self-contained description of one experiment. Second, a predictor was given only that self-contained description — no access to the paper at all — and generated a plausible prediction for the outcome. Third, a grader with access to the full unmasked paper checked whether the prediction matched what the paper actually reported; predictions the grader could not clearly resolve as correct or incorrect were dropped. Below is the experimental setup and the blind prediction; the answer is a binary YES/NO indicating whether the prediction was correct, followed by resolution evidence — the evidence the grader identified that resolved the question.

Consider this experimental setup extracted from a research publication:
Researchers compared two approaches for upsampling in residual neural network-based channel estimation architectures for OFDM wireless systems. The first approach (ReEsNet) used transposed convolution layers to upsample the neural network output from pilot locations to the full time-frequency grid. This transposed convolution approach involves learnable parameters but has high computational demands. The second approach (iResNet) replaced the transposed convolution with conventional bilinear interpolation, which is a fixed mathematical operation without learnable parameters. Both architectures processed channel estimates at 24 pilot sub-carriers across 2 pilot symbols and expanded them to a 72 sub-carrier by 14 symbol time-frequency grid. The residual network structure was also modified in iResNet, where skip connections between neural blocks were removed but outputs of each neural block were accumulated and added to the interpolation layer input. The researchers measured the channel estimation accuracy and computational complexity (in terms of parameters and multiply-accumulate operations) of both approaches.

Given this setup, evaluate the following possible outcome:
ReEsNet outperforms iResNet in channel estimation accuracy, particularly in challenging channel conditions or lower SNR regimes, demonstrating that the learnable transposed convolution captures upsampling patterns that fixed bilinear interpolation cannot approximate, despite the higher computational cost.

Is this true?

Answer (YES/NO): NO